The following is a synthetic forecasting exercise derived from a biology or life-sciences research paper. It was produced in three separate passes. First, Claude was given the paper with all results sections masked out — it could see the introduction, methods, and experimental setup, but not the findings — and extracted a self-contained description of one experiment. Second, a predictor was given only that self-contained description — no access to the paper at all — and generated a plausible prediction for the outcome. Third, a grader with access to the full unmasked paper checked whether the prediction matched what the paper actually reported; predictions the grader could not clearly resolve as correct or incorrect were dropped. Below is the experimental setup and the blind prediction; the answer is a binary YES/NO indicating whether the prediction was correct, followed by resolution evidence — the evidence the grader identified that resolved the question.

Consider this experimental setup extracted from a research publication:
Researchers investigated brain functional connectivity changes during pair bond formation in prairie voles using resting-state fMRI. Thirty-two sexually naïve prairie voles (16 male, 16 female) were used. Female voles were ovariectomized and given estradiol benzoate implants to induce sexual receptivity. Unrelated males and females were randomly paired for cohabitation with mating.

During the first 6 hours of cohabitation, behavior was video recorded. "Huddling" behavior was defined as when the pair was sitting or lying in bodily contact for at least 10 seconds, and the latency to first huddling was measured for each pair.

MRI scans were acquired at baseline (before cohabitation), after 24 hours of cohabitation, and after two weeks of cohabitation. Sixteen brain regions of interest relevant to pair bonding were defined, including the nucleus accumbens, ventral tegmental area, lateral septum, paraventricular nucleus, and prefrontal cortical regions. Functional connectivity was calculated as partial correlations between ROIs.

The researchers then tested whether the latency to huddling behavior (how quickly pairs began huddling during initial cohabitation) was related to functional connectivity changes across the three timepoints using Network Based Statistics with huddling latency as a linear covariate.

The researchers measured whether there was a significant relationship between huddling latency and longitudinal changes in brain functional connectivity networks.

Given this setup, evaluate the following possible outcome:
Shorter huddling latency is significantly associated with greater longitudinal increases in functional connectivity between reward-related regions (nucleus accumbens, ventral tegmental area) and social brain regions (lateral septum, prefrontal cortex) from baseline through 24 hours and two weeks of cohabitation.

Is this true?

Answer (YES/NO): NO